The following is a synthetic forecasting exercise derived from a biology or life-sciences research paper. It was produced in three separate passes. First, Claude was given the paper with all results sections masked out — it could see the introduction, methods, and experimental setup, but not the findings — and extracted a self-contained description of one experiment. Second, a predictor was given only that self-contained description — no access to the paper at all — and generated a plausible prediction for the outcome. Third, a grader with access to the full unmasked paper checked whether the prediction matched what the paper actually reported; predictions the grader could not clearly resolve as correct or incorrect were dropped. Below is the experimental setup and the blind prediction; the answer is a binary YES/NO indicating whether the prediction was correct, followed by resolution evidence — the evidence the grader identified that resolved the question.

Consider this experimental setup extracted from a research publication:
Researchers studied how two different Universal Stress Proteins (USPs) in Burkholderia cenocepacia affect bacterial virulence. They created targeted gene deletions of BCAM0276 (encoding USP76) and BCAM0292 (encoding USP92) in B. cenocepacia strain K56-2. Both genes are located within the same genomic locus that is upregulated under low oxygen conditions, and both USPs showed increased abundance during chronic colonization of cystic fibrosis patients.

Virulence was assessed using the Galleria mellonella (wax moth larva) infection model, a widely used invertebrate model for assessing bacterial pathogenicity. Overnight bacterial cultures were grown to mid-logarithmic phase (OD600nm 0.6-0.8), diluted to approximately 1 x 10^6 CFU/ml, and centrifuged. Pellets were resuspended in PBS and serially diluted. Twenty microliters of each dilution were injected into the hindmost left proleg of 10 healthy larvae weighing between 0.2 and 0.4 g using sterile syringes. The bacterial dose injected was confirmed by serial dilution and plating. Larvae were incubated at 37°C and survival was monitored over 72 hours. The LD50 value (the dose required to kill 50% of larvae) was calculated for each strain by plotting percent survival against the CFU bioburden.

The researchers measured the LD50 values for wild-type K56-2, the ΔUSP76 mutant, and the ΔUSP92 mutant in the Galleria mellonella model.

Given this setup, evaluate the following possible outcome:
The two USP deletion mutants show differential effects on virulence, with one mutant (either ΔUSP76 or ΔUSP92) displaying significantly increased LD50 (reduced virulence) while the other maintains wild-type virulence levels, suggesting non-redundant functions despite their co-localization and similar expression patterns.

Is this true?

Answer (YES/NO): YES